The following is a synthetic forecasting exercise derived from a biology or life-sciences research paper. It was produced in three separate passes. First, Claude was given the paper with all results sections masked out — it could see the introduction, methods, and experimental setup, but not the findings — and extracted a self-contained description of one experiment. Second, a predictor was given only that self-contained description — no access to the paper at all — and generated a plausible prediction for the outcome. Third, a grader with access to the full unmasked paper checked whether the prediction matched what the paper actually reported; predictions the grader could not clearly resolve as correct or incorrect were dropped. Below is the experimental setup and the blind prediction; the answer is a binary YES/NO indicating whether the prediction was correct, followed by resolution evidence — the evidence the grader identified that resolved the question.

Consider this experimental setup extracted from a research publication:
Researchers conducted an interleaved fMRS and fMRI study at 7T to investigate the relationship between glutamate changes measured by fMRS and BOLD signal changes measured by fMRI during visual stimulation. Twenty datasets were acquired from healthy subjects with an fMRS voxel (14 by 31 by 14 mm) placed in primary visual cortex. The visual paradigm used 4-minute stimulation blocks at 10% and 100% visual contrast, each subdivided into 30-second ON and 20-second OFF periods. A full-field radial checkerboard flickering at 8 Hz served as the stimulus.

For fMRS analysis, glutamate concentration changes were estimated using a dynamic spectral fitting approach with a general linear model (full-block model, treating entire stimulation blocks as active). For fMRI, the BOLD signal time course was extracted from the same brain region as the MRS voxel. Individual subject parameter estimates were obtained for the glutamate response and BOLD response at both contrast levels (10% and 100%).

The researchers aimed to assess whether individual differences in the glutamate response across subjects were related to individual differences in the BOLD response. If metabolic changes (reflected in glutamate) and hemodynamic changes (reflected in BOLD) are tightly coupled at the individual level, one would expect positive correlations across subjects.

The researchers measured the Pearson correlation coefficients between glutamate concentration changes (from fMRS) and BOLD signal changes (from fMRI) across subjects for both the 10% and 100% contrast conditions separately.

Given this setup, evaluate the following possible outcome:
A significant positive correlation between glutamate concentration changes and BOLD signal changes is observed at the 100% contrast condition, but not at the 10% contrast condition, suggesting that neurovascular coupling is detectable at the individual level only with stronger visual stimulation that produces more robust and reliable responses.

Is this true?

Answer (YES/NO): NO